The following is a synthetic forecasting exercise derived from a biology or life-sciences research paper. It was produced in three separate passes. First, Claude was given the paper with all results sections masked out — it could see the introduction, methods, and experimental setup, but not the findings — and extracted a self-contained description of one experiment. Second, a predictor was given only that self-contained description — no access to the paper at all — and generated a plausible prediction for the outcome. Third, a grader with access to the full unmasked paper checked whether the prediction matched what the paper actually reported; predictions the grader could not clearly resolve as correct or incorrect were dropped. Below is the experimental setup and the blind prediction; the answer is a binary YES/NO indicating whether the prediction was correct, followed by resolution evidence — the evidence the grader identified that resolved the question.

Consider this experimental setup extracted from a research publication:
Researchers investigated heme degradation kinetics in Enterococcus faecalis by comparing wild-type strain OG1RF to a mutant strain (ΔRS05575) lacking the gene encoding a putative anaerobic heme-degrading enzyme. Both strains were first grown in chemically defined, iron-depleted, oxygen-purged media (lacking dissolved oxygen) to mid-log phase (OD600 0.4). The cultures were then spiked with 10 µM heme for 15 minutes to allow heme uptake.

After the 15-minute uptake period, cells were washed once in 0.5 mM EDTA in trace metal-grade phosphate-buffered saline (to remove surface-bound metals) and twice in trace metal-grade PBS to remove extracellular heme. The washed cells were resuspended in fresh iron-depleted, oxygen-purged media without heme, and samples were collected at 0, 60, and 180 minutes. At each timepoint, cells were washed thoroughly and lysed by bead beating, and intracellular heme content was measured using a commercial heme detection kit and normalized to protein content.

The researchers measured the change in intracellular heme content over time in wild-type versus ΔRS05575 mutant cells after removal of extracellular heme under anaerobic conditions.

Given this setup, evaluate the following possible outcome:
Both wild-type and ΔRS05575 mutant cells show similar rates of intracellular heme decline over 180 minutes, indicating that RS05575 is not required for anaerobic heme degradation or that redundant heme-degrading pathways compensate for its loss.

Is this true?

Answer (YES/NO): NO